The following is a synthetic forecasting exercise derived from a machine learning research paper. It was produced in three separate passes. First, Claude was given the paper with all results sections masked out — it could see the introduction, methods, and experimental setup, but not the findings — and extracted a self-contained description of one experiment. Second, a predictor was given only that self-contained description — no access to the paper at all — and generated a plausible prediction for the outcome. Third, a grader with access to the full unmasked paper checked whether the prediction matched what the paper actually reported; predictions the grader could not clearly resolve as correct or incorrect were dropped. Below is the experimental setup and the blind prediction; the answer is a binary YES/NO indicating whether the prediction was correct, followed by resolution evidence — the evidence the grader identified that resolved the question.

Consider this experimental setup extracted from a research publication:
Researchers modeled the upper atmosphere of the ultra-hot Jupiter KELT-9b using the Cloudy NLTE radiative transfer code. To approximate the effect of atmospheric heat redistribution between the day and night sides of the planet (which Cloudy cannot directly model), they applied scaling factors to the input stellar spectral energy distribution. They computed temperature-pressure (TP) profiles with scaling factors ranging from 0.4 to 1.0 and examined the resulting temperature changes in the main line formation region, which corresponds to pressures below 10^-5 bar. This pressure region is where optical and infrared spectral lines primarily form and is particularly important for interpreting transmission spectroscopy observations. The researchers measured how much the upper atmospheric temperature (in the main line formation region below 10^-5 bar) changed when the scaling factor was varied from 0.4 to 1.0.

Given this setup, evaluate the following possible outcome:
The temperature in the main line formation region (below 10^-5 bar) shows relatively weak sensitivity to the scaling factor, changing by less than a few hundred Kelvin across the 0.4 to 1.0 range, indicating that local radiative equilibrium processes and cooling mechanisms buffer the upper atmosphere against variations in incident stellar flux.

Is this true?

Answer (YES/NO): YES